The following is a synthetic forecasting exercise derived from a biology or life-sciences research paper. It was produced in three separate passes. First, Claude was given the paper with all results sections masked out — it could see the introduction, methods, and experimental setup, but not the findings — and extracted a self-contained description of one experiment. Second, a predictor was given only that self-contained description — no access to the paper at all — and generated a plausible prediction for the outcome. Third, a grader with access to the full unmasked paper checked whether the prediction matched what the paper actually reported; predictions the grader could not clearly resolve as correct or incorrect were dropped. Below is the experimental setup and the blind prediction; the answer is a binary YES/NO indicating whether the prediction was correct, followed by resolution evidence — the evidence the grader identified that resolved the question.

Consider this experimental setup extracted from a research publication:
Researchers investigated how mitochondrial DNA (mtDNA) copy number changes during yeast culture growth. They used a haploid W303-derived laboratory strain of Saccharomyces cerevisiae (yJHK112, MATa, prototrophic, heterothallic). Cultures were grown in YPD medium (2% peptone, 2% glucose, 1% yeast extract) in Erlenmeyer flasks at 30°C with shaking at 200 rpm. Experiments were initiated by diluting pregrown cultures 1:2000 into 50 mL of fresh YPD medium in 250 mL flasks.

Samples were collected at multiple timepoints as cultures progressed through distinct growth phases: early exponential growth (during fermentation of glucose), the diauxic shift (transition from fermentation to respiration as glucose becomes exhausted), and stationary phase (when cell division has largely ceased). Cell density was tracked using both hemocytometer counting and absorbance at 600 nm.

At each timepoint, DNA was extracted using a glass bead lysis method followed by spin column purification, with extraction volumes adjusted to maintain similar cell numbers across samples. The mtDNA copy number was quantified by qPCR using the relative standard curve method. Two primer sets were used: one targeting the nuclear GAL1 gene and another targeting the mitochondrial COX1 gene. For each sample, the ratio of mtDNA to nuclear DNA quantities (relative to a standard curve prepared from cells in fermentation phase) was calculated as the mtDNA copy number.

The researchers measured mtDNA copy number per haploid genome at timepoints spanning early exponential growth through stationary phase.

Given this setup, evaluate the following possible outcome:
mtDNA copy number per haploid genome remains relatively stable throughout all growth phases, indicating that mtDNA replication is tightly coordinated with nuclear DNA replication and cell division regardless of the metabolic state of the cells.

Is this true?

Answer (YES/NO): NO